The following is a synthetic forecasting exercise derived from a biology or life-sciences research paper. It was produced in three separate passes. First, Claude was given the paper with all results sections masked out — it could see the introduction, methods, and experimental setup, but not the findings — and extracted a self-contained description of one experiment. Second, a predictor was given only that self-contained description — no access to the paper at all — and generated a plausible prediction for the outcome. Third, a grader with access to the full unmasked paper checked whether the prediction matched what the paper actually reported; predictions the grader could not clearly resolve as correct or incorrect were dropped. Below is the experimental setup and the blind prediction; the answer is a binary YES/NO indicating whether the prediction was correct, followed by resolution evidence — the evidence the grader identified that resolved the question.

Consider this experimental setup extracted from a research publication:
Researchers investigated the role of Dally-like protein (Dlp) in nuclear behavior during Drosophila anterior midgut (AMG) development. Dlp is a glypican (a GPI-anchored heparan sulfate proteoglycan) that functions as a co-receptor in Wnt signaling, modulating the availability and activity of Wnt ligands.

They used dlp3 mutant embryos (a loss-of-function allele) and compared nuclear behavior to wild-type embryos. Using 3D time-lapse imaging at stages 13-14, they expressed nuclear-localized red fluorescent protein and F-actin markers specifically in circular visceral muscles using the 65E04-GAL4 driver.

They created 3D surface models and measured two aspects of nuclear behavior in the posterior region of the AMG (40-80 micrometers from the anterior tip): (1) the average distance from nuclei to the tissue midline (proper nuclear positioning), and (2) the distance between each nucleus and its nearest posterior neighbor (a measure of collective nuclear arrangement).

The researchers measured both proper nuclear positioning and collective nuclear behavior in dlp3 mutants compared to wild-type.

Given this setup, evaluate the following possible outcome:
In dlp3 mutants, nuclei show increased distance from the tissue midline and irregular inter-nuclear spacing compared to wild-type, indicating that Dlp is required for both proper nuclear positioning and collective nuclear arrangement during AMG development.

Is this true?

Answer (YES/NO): NO